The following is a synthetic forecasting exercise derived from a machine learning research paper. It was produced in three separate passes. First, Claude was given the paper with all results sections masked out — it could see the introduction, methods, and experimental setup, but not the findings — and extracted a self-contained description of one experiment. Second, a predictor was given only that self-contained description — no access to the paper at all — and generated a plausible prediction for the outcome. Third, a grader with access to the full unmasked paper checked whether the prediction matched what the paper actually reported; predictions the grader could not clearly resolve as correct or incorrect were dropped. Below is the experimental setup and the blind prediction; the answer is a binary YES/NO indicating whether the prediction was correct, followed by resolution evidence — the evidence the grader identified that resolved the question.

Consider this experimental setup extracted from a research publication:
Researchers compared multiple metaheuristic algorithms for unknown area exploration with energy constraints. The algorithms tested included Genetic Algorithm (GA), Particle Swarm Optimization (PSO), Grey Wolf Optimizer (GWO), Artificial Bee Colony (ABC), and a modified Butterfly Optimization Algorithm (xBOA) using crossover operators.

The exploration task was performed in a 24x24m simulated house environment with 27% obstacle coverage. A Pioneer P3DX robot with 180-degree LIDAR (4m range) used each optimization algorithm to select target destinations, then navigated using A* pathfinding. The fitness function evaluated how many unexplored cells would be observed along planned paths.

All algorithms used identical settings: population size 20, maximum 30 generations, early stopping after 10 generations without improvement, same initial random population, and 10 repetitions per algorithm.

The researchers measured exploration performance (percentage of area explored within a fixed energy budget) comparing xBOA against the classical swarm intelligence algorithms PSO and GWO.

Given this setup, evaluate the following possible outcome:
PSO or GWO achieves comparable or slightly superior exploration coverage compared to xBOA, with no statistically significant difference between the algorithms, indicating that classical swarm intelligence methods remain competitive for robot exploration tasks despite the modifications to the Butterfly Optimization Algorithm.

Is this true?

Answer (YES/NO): NO